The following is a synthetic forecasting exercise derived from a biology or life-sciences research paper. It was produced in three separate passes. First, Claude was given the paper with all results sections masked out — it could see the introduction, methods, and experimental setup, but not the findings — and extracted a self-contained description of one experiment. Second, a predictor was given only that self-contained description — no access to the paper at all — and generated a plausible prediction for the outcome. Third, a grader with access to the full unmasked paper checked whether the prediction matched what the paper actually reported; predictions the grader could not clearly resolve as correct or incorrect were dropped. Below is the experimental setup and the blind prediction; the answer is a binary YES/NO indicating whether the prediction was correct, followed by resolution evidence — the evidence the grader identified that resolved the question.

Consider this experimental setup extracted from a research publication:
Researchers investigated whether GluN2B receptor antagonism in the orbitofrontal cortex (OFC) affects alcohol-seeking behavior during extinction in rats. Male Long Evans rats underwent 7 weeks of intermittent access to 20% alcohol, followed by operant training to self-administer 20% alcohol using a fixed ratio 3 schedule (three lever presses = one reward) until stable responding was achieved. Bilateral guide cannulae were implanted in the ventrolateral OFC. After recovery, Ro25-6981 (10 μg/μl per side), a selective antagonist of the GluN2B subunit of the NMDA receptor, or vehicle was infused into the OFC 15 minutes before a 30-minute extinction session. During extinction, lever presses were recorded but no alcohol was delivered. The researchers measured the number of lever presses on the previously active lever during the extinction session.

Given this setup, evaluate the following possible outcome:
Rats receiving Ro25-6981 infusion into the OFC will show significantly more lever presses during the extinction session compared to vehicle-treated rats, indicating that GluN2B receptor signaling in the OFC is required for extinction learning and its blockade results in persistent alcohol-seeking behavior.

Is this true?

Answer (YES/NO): NO